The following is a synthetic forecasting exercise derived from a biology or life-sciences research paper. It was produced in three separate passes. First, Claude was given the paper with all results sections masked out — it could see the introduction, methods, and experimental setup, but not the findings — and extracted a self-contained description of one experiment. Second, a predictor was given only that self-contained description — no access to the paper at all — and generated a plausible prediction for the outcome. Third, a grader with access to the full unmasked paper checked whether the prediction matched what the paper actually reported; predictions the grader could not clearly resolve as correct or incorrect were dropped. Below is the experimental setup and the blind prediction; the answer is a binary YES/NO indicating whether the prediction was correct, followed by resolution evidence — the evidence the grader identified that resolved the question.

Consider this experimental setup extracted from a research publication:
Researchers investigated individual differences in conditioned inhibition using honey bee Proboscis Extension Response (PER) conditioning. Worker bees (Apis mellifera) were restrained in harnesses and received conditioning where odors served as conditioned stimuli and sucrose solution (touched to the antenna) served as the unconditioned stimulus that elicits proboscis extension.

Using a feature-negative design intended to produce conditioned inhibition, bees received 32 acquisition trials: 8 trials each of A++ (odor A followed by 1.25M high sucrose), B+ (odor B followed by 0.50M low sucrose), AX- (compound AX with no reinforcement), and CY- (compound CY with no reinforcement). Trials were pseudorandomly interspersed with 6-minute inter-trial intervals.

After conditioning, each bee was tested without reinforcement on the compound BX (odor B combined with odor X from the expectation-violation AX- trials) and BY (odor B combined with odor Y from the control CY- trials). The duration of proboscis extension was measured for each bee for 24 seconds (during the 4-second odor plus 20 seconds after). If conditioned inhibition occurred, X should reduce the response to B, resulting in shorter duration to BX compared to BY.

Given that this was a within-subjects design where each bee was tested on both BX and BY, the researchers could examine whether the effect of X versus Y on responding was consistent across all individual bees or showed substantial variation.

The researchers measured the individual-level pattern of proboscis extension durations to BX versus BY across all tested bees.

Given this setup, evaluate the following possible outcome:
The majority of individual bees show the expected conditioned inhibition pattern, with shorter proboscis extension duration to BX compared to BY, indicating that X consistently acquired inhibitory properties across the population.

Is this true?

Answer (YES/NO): NO